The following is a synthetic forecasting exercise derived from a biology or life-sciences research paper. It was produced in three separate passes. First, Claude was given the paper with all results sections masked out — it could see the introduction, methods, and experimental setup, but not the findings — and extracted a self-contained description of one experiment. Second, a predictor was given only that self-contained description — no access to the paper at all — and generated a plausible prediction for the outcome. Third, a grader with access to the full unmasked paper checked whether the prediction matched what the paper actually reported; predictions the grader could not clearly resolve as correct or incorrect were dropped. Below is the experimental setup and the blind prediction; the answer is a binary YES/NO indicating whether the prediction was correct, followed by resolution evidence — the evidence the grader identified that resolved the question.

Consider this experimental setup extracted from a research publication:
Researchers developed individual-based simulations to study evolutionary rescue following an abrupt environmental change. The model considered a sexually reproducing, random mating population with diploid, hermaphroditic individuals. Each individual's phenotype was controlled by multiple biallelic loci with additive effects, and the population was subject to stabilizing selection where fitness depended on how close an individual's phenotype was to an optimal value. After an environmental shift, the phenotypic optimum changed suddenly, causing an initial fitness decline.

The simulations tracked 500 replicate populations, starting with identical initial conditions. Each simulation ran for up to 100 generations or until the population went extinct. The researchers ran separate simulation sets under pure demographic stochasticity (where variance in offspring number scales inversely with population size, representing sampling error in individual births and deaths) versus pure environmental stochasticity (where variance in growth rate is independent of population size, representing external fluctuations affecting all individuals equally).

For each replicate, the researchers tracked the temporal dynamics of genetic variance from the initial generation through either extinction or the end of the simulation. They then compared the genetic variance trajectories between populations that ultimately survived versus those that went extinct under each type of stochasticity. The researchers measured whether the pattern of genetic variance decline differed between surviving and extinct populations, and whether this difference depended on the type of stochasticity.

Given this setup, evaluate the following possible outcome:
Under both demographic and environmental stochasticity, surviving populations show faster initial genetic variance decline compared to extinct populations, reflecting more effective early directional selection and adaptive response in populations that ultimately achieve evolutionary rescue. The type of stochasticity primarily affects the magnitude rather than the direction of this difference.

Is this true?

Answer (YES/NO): NO